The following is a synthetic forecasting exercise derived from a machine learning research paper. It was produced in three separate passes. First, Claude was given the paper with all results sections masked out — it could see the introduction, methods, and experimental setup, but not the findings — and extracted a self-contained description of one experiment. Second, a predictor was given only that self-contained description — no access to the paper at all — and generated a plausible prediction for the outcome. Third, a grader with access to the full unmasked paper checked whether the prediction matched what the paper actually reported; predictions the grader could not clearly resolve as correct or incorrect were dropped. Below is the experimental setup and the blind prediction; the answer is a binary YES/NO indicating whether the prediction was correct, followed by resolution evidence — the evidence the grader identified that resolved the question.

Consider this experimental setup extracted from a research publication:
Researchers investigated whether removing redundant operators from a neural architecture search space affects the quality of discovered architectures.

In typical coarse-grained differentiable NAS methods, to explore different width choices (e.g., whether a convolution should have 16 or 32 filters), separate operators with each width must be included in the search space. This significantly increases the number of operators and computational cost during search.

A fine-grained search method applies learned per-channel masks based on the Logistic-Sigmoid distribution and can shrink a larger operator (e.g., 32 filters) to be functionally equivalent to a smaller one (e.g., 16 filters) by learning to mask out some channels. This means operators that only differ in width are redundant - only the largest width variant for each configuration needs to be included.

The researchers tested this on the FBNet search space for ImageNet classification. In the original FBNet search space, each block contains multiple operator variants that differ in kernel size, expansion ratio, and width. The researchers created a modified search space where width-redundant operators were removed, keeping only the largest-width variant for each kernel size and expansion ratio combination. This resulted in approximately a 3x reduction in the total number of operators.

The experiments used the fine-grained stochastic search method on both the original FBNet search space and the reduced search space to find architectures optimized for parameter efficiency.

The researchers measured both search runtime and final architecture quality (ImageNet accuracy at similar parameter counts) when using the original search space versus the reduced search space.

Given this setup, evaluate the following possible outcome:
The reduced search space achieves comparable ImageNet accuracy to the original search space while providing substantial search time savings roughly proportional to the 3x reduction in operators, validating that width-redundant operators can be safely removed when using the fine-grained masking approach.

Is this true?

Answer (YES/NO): YES